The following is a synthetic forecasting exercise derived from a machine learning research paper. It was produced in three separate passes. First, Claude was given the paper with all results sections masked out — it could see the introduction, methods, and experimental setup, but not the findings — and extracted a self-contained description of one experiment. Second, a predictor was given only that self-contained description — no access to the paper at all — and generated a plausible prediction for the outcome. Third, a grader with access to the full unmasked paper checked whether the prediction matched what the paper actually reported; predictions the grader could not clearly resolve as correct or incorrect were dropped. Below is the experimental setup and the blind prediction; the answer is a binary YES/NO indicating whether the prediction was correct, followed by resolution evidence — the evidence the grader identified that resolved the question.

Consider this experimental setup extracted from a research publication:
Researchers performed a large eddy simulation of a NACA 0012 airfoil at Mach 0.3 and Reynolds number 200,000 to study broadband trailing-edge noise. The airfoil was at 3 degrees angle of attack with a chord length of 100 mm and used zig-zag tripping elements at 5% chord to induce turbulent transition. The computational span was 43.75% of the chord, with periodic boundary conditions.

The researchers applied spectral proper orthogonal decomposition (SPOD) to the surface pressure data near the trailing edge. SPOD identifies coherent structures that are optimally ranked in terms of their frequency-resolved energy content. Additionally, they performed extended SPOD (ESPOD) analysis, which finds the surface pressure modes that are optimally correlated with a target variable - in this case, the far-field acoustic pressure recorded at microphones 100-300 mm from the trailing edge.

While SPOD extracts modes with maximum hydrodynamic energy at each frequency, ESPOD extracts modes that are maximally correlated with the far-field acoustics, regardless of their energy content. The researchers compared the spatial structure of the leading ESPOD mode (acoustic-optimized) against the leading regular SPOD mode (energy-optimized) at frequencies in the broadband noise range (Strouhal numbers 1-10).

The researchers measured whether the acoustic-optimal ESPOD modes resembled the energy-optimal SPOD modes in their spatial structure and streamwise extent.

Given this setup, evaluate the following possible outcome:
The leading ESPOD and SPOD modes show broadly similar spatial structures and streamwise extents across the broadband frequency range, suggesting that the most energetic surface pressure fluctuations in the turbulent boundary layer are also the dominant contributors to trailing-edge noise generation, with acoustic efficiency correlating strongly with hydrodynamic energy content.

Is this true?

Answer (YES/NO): NO